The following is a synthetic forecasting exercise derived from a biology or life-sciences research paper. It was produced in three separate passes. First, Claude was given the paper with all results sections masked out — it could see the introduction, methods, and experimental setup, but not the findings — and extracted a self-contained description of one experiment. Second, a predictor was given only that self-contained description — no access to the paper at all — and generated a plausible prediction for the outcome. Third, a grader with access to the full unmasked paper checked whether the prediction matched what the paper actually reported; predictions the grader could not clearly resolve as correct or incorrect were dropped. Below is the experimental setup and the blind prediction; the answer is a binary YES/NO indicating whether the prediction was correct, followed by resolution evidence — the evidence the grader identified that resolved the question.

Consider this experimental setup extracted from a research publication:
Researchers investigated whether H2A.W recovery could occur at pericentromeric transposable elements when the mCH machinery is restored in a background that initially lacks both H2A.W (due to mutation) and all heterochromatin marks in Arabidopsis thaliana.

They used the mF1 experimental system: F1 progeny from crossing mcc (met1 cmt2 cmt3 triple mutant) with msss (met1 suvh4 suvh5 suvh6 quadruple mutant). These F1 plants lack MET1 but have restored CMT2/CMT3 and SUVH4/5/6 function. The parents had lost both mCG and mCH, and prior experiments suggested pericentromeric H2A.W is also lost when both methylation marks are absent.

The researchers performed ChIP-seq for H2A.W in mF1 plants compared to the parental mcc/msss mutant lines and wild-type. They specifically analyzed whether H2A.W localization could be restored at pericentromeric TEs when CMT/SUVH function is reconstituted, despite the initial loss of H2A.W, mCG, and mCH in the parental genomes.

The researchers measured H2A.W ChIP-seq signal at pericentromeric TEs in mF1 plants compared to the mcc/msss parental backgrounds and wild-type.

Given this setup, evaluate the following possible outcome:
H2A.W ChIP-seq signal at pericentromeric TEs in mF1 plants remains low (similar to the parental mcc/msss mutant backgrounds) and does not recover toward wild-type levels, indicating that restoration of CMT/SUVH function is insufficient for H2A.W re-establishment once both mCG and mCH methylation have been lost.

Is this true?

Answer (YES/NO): NO